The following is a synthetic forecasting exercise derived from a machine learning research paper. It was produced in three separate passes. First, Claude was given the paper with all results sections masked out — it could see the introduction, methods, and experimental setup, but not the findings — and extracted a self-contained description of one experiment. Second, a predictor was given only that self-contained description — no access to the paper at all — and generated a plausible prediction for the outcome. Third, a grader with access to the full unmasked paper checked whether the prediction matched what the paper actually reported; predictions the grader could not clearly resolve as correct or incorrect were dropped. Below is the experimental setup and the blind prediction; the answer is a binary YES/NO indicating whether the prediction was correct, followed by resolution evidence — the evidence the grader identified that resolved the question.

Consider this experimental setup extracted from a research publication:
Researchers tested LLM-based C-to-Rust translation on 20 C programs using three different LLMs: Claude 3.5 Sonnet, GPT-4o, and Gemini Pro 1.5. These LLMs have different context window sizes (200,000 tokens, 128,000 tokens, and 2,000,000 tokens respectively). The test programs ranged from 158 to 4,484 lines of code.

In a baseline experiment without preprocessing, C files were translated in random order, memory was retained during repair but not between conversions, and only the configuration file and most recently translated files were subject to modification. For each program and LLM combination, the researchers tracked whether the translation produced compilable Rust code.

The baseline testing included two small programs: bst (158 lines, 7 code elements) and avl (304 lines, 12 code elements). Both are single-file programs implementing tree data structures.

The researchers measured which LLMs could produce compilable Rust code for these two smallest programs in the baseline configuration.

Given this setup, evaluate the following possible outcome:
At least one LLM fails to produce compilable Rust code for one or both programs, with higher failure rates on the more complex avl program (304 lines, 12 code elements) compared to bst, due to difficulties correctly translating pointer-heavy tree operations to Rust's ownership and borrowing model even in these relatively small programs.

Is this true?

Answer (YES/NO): NO